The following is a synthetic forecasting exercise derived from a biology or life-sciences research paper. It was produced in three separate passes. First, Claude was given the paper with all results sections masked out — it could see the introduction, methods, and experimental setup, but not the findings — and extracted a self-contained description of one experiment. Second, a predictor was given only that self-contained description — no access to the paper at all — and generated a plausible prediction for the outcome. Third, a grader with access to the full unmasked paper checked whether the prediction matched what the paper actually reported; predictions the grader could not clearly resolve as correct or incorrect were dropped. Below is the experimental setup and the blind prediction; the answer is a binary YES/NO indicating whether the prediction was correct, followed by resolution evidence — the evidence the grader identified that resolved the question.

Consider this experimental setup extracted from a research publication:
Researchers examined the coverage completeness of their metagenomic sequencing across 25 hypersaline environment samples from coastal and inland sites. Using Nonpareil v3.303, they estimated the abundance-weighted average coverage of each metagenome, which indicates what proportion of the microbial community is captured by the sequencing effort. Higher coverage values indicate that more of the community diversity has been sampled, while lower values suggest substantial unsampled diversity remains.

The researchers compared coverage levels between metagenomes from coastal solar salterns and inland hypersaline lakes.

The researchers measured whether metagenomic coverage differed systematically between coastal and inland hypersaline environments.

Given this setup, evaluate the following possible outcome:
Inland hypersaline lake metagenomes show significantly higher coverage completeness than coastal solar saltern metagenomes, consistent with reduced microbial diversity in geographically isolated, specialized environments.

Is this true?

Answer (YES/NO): NO